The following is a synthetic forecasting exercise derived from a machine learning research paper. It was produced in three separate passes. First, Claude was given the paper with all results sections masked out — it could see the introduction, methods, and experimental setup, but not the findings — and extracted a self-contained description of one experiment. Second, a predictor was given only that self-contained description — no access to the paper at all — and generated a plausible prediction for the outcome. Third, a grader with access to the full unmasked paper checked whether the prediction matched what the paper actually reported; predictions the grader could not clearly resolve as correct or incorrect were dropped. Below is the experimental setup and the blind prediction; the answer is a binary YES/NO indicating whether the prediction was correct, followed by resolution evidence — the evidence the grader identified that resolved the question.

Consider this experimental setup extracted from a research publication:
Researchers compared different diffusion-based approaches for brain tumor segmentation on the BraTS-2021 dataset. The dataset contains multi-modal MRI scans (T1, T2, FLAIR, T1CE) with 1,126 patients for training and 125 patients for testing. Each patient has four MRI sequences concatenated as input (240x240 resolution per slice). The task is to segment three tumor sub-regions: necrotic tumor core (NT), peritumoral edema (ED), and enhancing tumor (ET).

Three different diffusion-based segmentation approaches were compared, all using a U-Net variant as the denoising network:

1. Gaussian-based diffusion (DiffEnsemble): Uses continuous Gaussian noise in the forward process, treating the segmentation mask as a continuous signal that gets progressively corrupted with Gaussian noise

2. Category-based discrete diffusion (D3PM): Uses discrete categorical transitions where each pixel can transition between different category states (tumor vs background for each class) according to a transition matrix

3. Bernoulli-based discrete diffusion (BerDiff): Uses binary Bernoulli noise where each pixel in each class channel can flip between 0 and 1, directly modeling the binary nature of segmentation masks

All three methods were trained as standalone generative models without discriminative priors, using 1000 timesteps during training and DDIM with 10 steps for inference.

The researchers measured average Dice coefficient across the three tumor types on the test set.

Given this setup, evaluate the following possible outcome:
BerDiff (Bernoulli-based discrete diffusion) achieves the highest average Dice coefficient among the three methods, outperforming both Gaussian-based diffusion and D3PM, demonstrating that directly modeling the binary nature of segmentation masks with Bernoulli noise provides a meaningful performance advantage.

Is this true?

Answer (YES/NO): YES